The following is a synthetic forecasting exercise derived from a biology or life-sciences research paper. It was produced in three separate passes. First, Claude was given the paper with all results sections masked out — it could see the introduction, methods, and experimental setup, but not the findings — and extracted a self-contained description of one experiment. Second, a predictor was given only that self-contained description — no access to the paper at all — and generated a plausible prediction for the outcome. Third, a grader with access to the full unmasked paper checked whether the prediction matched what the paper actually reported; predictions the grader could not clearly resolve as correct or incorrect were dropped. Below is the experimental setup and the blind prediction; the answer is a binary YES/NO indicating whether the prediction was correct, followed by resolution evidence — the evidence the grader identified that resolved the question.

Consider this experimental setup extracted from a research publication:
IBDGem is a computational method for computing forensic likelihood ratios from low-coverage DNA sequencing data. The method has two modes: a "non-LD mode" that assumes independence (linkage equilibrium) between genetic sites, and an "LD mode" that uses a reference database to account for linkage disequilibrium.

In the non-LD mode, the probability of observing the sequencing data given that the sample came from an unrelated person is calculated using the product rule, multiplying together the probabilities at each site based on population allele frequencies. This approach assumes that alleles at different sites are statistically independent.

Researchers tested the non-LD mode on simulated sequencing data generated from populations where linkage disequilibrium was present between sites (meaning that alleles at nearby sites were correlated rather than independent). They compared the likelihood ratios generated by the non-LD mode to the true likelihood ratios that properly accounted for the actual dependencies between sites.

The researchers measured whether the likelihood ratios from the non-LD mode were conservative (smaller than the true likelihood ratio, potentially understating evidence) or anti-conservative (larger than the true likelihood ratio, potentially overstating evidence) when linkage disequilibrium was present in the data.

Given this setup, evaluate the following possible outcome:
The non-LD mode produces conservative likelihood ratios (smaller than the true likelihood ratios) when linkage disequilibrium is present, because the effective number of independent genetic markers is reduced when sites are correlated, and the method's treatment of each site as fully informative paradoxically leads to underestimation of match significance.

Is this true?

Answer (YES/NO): NO